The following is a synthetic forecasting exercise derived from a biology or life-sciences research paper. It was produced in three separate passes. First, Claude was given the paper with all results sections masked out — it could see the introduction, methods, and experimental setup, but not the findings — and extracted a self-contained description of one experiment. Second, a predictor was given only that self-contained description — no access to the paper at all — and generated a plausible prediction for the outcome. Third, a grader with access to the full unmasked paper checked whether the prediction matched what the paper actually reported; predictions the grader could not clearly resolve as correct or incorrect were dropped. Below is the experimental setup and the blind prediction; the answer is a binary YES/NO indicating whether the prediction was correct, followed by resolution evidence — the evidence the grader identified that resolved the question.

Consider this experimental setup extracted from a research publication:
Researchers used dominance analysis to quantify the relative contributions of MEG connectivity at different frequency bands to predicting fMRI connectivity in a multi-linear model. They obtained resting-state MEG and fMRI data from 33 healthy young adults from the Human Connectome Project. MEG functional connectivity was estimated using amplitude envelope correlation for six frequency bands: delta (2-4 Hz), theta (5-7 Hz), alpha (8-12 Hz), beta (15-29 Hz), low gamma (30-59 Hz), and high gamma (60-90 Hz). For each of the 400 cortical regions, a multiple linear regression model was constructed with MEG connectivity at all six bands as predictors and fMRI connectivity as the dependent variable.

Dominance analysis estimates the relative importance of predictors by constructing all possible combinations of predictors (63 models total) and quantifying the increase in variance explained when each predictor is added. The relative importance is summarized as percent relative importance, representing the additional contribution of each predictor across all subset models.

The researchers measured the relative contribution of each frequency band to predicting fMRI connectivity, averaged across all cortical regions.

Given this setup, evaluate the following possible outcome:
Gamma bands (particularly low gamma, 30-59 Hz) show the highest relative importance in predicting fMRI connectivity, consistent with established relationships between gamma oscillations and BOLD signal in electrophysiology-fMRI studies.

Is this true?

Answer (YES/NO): NO